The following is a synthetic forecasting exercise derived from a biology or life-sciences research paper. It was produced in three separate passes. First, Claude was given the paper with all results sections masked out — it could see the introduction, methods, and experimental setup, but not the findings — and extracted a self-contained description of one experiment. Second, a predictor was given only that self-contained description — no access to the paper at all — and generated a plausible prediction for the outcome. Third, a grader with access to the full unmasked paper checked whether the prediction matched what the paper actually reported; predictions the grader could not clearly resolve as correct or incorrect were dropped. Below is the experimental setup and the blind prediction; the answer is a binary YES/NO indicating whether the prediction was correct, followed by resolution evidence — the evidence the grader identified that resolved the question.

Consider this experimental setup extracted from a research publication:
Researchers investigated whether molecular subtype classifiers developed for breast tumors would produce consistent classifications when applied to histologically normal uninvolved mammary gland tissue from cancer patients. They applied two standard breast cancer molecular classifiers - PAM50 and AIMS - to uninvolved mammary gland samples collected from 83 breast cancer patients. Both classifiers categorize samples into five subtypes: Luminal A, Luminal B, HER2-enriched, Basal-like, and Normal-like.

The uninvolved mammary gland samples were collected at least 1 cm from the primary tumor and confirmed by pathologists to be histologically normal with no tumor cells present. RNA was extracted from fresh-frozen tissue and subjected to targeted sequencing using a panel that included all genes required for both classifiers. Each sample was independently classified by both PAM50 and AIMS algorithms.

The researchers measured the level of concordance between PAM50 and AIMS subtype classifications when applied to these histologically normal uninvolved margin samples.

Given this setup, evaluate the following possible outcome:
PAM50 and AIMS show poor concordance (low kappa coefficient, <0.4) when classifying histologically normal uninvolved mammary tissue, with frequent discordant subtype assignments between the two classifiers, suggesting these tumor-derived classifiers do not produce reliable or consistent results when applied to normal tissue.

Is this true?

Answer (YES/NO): NO